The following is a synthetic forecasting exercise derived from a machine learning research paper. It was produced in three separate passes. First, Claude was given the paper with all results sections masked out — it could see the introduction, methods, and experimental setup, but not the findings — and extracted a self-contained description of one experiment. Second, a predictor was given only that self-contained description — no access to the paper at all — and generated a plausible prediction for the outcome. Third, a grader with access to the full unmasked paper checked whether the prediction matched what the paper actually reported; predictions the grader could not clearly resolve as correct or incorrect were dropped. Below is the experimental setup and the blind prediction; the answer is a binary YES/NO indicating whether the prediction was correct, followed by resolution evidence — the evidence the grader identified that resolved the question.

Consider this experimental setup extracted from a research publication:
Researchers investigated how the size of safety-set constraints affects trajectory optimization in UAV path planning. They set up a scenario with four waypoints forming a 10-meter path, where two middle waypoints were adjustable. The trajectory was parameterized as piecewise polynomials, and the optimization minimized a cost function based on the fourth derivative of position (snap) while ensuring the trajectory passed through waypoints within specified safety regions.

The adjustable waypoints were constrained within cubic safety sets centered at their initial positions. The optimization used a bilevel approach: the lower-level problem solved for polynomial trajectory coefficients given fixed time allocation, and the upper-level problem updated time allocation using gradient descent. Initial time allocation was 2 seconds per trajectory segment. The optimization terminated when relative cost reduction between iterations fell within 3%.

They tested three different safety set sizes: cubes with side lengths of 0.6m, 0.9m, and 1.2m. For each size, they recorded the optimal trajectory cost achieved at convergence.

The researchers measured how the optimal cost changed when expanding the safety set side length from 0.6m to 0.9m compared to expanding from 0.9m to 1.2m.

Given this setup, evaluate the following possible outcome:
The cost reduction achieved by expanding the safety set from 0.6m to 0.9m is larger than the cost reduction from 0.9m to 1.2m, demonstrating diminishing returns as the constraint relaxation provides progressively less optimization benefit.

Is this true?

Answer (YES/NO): NO